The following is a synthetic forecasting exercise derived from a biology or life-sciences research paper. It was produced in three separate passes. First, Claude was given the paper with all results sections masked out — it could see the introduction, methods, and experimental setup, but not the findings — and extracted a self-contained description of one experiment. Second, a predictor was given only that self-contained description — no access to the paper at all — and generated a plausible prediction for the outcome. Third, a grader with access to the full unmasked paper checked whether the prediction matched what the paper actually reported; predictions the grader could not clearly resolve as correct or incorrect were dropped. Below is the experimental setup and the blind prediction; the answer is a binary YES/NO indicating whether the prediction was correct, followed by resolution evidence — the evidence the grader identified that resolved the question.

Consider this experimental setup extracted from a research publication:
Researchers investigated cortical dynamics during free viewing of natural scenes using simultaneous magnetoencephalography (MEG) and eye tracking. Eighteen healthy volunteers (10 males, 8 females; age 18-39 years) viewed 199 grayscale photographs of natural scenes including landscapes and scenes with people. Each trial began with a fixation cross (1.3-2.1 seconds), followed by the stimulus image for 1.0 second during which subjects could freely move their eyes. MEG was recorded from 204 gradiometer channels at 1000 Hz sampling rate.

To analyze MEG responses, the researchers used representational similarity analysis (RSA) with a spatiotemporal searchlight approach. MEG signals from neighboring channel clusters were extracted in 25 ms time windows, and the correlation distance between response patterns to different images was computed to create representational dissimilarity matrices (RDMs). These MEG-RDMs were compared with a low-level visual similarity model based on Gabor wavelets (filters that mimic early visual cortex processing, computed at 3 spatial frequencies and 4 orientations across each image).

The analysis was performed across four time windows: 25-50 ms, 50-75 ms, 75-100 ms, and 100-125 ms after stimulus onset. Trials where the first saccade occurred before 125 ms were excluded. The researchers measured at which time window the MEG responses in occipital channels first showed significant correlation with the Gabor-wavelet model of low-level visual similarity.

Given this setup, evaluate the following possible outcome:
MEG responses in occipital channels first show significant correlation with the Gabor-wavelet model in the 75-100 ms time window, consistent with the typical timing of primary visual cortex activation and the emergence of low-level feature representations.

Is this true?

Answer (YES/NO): NO